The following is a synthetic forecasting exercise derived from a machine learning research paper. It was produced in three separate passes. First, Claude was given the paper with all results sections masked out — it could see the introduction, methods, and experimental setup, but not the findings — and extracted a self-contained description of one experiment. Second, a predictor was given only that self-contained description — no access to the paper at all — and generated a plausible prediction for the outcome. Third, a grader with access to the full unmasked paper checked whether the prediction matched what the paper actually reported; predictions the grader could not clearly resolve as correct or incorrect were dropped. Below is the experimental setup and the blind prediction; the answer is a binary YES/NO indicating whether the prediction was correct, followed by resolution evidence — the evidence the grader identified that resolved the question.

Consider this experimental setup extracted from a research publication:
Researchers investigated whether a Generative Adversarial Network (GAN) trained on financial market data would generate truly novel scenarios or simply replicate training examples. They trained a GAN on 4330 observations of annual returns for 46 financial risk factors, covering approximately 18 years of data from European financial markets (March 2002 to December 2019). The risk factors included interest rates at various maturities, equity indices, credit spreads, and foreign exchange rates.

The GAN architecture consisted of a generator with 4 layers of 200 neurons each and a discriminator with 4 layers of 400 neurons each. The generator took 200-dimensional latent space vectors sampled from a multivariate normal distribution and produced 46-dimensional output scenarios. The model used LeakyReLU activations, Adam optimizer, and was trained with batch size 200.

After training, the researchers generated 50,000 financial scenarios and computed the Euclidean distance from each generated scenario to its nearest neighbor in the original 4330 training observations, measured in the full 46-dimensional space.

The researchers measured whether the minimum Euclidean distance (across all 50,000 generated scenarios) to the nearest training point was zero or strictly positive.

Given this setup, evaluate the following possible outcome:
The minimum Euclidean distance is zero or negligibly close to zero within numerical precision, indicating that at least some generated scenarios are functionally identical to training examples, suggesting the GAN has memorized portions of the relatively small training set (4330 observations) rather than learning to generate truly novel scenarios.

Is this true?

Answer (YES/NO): NO